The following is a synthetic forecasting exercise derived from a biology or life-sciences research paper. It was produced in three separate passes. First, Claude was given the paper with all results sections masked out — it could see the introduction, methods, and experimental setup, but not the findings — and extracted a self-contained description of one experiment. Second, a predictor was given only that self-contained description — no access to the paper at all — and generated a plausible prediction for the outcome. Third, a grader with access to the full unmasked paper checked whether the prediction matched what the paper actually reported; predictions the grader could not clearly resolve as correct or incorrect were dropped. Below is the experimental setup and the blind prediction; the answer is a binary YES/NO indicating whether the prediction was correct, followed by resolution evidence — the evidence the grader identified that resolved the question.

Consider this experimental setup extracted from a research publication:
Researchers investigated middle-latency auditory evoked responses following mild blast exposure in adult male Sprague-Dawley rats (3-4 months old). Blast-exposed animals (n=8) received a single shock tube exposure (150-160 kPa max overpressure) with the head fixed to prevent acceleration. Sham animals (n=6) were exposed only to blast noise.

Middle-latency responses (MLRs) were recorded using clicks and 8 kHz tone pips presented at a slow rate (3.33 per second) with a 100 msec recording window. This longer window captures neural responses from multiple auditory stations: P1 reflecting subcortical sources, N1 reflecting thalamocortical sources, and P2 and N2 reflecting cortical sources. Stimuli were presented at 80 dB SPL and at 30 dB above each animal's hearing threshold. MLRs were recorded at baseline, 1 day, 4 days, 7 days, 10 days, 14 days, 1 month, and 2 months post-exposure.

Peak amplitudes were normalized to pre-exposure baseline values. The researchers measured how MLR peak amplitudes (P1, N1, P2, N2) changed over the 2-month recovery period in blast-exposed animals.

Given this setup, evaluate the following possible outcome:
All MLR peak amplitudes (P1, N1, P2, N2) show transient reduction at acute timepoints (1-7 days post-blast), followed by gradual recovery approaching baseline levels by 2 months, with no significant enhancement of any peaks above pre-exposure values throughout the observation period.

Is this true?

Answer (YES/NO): NO